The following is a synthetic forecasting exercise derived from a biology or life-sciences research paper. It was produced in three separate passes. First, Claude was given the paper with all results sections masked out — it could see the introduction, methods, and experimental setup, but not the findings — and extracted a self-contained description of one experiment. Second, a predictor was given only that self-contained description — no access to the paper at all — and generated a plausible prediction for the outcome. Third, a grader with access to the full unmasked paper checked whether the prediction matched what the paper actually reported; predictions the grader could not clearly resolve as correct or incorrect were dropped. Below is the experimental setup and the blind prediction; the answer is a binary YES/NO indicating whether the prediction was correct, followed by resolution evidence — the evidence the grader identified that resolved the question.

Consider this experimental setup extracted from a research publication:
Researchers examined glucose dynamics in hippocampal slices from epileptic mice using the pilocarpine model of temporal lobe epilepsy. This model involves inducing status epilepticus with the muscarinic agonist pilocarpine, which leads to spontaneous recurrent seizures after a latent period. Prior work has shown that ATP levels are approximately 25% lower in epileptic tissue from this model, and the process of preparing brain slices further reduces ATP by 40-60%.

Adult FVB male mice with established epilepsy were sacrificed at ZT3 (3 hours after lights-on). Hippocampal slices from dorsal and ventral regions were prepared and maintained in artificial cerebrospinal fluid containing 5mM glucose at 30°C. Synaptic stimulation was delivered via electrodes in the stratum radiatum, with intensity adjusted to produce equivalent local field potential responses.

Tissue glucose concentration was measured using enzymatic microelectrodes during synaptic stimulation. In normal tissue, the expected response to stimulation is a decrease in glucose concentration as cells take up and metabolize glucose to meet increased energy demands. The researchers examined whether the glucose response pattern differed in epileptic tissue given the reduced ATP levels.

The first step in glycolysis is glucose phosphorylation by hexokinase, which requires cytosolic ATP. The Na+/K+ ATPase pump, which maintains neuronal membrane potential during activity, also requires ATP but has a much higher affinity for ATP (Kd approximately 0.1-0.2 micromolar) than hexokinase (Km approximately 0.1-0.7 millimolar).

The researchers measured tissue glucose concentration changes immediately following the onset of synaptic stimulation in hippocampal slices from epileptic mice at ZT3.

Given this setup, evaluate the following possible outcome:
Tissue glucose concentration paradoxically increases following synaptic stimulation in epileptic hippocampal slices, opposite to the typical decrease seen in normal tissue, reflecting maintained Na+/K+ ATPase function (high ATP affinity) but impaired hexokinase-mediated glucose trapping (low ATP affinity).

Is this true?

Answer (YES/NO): YES